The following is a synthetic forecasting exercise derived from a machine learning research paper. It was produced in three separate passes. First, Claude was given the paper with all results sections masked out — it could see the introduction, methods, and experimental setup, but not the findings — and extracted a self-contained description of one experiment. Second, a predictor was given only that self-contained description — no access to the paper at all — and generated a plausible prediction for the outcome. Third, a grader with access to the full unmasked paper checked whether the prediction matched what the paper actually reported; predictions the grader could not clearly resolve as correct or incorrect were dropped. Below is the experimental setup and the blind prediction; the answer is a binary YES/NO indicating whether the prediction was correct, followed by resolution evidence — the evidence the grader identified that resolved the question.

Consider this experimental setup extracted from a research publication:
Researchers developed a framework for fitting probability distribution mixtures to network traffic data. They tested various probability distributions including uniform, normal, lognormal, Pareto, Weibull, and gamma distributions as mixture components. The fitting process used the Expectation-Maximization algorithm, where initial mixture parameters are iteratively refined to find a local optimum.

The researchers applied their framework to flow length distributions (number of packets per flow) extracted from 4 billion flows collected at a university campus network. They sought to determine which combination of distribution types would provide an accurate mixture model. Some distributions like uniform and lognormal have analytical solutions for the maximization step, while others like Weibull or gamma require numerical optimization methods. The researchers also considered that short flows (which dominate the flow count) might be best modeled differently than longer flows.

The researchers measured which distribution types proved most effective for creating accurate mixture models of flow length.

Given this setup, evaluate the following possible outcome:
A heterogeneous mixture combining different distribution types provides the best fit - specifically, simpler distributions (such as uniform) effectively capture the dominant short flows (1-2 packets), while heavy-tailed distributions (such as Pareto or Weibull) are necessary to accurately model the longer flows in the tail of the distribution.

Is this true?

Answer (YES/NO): NO